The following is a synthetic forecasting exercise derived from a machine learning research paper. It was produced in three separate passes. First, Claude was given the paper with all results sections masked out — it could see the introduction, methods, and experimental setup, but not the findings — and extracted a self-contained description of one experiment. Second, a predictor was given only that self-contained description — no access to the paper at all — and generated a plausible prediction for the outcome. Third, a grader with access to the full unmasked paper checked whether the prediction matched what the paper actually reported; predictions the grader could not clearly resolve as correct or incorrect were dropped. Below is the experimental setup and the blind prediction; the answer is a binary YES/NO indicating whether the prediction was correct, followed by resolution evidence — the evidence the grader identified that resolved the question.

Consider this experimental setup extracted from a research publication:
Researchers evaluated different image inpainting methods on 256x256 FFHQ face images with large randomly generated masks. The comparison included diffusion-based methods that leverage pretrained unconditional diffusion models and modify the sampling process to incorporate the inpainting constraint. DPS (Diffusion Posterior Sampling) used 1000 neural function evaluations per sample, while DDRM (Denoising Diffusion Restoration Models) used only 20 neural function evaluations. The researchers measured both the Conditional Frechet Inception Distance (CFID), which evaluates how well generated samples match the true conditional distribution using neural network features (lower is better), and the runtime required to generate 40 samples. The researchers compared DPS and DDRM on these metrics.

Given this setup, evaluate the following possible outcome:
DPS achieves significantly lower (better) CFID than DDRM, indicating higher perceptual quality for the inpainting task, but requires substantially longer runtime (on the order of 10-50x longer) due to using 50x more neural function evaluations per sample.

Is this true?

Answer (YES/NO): NO